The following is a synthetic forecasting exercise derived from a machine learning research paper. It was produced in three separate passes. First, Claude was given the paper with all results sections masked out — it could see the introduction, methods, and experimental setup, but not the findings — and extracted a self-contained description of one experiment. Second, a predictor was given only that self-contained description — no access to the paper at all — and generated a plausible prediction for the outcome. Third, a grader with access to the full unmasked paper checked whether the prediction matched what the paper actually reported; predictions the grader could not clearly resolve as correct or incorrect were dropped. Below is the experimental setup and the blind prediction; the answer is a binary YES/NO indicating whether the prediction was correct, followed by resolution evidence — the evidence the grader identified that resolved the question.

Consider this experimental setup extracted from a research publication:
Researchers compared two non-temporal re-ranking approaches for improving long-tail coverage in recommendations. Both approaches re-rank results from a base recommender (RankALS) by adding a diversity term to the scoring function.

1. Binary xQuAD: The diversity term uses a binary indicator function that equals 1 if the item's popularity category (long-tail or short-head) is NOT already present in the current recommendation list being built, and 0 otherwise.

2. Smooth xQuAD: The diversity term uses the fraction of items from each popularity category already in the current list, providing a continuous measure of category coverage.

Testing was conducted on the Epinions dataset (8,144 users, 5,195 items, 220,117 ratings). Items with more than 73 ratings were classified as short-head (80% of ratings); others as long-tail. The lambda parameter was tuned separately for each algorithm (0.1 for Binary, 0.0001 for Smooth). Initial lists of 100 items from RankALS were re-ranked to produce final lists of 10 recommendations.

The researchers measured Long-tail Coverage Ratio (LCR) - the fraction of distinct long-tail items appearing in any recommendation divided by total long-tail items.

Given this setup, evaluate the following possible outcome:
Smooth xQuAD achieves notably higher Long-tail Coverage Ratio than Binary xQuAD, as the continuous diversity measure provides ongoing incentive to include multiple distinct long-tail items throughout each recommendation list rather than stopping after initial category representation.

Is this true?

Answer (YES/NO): YES